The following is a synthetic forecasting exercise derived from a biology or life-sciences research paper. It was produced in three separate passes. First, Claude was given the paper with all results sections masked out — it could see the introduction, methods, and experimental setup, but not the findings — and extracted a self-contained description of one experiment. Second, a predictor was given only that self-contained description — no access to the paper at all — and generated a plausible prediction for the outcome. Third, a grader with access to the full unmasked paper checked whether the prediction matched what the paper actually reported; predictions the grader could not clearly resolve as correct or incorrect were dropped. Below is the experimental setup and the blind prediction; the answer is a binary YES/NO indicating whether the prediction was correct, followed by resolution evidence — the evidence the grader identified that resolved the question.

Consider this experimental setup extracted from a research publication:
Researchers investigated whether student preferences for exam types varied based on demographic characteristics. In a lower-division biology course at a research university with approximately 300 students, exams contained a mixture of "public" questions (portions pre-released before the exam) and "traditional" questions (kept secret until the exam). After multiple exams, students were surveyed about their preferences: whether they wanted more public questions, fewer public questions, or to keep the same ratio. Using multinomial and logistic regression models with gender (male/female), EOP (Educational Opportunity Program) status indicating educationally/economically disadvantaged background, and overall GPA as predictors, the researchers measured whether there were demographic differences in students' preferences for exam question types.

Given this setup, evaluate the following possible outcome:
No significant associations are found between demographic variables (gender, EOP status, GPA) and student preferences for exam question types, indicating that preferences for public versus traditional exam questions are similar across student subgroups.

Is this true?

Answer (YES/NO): YES